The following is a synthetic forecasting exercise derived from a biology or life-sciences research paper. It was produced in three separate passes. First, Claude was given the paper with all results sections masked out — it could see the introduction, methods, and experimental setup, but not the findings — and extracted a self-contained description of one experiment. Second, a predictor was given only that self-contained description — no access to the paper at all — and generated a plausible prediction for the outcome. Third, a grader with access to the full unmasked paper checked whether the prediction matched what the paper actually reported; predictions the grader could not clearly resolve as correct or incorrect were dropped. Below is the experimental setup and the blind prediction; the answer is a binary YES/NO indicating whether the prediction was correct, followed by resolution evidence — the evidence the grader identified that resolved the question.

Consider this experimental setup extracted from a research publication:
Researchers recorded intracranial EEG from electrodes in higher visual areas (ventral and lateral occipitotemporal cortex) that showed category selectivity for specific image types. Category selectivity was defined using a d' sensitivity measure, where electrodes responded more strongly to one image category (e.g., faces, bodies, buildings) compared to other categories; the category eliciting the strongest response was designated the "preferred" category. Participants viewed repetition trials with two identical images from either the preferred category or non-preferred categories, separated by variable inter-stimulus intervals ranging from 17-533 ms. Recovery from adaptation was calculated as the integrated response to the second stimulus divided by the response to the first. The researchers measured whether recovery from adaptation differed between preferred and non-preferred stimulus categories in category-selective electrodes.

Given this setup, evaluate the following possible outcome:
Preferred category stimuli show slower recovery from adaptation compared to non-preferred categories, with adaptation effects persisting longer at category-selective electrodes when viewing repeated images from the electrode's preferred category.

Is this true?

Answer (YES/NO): YES